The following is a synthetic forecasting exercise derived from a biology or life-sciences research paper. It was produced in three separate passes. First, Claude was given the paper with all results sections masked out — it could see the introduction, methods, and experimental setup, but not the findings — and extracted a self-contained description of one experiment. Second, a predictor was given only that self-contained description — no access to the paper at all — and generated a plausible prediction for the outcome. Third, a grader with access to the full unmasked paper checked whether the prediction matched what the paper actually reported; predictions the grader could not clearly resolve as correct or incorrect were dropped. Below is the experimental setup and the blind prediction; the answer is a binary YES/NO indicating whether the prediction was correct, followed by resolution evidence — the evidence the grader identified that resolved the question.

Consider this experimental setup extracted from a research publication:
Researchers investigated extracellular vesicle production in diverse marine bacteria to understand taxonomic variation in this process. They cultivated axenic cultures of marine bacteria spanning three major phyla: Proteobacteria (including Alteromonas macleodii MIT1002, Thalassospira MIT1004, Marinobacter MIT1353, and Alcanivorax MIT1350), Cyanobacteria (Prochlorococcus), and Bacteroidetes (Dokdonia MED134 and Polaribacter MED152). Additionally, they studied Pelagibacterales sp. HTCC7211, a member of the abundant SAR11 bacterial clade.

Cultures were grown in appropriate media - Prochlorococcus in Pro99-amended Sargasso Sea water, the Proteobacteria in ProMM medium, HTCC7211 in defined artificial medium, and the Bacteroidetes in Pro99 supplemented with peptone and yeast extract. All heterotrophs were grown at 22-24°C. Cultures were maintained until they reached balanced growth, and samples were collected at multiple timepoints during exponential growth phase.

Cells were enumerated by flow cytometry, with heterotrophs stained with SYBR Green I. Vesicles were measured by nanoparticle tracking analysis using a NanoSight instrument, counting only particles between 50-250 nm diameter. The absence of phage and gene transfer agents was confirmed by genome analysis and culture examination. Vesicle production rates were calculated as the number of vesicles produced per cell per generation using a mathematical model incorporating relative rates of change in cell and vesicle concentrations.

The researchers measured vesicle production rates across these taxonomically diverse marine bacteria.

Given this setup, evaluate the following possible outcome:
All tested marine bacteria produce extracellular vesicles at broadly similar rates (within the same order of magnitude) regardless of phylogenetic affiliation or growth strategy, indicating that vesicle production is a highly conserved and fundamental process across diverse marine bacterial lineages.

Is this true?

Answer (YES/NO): NO